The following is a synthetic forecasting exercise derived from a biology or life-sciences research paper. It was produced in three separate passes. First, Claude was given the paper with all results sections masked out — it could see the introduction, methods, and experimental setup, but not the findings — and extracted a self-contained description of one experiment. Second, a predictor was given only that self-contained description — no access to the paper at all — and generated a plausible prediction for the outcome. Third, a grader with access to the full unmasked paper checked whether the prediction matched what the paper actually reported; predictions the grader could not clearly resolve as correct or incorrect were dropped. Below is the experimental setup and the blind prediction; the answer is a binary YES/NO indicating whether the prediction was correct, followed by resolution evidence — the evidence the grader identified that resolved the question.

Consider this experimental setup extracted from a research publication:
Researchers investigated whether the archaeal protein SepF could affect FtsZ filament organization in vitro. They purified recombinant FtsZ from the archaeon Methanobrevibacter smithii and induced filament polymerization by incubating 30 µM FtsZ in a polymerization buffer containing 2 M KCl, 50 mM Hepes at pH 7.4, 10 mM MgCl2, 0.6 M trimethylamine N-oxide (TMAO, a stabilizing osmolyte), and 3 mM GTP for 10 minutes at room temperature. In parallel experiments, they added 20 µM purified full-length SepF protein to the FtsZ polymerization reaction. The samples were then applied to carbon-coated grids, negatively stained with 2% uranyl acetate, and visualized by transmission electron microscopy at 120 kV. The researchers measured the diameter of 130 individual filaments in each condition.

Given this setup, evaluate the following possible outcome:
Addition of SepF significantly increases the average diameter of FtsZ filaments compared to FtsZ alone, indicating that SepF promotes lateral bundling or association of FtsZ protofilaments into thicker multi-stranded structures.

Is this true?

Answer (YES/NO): YES